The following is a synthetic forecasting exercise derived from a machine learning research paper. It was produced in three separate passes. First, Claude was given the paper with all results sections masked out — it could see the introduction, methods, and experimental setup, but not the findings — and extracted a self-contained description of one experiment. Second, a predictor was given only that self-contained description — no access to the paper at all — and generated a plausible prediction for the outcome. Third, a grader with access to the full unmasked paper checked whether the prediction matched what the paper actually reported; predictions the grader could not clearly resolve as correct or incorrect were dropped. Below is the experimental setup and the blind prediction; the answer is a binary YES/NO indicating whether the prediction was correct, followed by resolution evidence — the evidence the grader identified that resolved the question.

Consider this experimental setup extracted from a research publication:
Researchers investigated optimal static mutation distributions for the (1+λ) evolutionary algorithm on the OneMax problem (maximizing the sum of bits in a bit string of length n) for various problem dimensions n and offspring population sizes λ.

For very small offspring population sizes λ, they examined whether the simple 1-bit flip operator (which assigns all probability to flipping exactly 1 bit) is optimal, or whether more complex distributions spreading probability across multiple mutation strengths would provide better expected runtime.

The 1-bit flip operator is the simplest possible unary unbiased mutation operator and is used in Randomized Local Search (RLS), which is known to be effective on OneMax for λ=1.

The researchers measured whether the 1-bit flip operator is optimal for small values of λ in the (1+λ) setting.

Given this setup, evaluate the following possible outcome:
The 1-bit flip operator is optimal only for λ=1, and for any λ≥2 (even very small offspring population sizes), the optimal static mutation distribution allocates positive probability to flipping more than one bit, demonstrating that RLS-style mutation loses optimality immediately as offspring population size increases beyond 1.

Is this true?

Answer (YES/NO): NO